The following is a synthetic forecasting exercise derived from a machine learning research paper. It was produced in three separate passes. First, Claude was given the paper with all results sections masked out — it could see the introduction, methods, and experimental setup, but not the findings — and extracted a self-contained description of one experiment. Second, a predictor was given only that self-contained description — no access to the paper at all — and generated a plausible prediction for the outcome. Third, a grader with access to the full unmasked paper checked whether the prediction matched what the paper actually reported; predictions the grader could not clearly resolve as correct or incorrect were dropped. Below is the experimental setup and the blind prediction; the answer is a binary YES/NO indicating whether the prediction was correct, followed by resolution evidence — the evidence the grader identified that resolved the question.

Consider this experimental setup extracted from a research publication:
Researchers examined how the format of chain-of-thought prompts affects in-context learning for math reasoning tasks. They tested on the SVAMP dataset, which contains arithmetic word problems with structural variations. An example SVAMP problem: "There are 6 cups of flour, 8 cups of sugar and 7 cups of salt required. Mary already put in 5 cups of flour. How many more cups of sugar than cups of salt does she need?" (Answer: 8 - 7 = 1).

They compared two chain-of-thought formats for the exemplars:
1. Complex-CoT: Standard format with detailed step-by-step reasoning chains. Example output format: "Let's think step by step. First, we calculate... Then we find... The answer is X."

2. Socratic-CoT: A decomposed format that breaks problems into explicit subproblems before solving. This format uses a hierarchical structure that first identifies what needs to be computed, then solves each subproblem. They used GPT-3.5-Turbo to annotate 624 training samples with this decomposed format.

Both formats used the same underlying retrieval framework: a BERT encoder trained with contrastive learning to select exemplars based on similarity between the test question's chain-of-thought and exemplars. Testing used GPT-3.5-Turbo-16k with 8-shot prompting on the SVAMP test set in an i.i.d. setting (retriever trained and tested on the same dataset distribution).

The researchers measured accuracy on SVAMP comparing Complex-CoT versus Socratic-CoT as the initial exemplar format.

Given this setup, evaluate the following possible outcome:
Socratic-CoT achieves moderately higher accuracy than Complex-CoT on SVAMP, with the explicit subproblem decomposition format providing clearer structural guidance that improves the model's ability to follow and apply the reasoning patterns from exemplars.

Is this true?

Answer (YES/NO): YES